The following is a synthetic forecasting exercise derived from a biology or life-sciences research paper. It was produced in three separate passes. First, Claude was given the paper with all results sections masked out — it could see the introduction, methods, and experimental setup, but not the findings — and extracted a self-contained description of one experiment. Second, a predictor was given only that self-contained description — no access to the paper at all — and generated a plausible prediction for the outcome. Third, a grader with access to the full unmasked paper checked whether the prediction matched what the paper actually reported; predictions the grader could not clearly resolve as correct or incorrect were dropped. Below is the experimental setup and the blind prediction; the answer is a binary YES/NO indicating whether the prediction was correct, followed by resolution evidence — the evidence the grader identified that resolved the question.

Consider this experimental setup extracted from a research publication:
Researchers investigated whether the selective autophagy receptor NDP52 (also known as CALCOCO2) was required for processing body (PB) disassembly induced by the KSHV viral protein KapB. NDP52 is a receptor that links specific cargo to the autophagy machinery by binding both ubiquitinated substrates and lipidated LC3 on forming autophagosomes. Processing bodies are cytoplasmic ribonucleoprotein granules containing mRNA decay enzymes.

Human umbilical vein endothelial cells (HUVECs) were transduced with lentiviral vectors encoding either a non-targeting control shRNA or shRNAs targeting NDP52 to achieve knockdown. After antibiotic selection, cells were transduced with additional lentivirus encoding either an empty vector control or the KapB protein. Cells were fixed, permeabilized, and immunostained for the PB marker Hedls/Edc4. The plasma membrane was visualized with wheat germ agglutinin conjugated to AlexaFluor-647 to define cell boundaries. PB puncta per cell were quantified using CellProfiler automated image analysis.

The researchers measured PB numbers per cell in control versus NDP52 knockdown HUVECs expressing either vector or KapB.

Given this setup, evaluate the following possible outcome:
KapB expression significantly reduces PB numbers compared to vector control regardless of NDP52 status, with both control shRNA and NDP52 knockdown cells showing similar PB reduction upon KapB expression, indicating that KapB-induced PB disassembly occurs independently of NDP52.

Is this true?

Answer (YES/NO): NO